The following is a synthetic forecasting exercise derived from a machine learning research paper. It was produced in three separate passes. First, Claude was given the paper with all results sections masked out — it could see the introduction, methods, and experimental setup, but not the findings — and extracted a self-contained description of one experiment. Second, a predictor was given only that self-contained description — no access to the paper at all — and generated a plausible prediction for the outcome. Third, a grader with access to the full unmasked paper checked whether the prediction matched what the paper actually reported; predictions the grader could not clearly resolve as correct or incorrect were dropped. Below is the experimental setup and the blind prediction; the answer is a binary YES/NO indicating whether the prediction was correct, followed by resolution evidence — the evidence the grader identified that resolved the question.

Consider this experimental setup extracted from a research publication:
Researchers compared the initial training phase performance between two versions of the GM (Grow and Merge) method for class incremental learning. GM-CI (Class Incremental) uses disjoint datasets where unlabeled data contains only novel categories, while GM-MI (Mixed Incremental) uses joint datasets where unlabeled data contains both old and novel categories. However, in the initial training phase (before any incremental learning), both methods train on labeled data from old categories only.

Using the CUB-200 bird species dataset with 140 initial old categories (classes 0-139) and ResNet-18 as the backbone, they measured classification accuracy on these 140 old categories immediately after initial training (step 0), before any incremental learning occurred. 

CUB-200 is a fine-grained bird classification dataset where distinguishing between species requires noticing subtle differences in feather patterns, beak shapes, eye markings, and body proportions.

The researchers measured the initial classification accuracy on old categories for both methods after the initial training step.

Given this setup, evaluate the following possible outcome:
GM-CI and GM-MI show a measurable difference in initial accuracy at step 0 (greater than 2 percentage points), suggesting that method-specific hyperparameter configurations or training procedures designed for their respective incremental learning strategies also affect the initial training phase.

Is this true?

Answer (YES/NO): YES